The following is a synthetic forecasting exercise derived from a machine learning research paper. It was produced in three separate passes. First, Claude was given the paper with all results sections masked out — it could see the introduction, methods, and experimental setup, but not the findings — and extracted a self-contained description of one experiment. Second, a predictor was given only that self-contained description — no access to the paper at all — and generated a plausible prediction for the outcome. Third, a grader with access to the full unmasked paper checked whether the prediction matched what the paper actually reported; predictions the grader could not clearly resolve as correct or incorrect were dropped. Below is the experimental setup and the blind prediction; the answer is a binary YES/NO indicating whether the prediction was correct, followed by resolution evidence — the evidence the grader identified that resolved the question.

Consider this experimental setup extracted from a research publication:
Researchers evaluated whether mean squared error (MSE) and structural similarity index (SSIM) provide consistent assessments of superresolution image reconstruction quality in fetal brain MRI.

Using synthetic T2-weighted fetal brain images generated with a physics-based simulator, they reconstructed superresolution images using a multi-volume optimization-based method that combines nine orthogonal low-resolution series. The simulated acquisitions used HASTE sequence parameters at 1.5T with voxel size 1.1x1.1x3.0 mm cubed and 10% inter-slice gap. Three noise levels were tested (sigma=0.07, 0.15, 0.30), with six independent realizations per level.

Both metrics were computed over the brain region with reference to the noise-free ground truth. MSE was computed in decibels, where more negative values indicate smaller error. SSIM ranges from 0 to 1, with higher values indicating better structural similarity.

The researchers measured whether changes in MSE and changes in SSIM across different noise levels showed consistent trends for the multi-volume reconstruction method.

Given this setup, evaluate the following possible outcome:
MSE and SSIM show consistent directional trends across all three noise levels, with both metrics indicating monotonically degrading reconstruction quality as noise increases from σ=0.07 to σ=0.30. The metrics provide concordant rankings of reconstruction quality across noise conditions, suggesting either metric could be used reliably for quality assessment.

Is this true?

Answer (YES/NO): NO